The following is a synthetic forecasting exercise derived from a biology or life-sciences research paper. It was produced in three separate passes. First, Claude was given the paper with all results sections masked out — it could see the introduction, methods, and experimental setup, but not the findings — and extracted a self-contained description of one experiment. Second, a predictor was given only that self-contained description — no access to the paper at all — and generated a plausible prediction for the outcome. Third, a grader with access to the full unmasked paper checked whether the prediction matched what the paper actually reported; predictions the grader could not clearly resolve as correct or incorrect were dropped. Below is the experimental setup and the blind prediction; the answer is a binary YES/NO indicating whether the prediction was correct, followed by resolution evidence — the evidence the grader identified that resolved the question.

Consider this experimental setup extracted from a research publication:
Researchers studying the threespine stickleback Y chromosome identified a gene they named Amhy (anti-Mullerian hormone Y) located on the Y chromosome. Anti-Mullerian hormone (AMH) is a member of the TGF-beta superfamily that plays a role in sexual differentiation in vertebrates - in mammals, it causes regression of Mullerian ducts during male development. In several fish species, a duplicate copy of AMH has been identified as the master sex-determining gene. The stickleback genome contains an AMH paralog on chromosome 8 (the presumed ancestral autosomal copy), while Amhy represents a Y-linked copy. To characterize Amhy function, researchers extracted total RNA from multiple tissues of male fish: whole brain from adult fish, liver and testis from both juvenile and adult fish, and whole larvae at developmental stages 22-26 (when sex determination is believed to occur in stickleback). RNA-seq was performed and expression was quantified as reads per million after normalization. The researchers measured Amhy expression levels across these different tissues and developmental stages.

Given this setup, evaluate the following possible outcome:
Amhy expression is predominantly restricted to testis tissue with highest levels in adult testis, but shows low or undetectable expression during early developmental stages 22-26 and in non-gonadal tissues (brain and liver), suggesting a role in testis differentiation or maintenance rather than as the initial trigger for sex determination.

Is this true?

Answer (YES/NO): NO